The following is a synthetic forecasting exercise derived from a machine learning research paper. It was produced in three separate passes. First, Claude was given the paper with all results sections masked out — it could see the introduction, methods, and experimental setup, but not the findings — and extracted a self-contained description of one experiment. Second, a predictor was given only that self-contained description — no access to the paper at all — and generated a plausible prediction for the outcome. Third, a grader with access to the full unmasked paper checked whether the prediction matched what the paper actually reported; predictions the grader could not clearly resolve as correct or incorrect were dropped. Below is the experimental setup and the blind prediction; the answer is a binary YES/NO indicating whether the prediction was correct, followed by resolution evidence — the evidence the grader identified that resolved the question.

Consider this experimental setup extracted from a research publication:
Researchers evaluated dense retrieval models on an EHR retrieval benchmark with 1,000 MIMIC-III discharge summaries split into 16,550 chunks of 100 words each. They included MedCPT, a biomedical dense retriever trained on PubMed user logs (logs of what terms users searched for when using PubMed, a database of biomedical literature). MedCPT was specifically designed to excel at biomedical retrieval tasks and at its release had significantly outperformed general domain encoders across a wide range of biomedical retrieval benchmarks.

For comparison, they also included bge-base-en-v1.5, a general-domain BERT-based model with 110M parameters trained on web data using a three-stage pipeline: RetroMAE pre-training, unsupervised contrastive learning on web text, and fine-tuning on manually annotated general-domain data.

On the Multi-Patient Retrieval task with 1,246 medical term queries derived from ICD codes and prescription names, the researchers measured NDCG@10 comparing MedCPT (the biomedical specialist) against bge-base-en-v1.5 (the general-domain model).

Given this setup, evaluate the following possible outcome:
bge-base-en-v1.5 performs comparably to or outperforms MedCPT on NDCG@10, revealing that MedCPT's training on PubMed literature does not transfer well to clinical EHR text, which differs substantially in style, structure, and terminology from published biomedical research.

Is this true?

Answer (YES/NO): YES